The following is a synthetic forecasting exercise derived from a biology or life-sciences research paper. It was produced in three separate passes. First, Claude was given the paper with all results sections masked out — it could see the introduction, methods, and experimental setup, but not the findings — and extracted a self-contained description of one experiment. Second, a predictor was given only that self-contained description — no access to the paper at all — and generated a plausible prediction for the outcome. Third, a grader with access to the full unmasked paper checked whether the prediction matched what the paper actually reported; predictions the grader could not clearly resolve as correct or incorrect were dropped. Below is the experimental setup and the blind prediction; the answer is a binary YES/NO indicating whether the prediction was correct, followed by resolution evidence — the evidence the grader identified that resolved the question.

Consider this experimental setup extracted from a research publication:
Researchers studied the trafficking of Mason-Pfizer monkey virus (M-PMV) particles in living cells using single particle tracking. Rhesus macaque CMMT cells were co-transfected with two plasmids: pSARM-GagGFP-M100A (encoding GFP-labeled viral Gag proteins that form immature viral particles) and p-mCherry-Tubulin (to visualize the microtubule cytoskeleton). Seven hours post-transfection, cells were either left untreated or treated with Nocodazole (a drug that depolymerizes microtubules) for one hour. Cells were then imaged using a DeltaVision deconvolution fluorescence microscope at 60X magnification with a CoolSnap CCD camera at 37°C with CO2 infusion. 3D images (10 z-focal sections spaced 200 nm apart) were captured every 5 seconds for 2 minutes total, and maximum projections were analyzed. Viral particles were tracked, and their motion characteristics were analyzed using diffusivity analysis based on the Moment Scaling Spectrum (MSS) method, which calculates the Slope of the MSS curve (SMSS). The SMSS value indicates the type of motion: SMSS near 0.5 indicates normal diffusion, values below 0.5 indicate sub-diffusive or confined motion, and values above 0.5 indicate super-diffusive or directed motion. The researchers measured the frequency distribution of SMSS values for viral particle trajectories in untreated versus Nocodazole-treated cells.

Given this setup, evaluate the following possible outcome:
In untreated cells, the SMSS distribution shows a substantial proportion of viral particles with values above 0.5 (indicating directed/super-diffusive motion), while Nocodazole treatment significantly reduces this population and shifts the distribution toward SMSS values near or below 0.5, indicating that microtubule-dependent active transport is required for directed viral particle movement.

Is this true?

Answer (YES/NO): NO